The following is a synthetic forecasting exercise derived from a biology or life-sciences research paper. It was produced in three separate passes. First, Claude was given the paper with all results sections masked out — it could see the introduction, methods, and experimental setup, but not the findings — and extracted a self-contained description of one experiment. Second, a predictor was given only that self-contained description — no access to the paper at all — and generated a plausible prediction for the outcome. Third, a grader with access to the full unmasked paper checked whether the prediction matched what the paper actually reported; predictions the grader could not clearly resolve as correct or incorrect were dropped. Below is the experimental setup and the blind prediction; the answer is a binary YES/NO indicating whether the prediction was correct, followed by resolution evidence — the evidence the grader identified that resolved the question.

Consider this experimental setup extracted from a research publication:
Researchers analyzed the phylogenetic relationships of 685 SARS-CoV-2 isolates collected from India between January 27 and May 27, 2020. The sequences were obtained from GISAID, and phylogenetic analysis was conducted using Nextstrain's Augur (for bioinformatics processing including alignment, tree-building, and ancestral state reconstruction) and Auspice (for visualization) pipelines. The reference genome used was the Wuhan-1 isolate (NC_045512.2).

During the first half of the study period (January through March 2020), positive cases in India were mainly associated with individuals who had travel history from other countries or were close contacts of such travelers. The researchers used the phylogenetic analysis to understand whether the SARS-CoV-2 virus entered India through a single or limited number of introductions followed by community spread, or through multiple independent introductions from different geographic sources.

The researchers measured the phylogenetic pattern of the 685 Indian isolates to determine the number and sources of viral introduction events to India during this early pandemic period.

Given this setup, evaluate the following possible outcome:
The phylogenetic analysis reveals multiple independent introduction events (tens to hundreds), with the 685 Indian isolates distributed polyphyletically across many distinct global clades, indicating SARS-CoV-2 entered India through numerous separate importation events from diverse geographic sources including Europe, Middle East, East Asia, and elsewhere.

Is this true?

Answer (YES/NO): NO